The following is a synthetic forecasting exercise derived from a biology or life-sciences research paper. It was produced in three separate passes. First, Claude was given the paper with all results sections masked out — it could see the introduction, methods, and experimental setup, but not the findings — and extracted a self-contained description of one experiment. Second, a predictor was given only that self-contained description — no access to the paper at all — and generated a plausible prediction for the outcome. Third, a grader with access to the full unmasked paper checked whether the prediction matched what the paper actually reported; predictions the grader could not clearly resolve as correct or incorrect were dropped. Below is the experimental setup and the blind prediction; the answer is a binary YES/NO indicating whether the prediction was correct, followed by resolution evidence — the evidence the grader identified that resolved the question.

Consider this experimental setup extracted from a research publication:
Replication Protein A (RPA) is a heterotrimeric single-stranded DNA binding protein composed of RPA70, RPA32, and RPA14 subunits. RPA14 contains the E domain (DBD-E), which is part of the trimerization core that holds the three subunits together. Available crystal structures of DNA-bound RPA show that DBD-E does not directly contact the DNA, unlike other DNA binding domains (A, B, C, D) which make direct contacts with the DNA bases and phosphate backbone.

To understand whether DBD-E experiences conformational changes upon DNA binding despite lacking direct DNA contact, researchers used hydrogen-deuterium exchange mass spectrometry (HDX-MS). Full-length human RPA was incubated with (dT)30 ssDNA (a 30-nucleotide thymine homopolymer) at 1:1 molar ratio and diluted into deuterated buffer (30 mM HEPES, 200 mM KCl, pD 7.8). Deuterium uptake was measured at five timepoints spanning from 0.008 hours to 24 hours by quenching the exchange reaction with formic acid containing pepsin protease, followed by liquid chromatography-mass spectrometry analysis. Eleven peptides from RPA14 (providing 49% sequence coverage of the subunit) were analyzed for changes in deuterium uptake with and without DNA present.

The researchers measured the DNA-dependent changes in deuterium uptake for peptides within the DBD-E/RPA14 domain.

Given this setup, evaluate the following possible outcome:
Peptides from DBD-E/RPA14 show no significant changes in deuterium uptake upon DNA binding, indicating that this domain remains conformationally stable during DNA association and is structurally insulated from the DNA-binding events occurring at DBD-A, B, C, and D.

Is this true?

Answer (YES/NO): NO